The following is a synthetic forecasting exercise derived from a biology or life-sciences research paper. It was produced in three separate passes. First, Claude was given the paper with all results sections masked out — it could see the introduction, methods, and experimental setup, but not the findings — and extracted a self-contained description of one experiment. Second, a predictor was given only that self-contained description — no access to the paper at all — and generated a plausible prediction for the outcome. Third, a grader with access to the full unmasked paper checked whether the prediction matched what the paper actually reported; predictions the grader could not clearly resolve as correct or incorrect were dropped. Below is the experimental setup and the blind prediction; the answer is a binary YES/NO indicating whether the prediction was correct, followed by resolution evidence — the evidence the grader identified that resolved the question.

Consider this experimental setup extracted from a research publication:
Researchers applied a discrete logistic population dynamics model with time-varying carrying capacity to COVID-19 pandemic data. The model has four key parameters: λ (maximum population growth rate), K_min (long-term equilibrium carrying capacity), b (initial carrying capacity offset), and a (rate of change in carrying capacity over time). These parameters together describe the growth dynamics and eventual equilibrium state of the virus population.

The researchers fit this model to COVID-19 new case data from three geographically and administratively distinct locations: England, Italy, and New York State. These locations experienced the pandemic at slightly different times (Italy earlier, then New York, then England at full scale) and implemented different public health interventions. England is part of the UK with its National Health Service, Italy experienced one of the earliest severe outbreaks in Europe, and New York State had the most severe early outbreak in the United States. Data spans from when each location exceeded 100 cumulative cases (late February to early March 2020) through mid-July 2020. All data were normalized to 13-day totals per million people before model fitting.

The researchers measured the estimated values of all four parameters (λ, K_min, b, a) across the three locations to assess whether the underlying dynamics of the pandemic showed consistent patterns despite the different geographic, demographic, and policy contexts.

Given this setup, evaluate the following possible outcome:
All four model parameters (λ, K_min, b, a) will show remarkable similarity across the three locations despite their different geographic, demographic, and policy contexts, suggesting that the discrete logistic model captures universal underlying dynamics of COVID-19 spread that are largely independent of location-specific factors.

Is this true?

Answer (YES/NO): NO